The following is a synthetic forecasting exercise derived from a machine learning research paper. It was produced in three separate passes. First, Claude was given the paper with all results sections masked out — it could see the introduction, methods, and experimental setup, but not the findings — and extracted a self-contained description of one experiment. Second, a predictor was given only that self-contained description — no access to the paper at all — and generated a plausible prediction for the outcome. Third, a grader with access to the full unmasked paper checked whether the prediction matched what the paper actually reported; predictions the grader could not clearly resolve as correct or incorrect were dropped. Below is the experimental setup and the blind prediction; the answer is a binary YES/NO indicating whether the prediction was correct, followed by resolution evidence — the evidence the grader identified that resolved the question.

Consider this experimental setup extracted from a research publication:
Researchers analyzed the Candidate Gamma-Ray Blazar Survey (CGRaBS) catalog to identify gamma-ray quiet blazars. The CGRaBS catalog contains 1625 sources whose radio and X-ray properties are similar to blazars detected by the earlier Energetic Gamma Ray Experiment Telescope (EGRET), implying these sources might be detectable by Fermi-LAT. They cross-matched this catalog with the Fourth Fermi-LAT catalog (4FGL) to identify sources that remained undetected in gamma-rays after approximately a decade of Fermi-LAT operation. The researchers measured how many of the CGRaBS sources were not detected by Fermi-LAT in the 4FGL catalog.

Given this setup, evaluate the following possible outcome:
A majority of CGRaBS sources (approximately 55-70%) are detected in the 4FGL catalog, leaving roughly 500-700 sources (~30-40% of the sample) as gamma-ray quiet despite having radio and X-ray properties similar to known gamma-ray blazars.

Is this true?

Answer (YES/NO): NO